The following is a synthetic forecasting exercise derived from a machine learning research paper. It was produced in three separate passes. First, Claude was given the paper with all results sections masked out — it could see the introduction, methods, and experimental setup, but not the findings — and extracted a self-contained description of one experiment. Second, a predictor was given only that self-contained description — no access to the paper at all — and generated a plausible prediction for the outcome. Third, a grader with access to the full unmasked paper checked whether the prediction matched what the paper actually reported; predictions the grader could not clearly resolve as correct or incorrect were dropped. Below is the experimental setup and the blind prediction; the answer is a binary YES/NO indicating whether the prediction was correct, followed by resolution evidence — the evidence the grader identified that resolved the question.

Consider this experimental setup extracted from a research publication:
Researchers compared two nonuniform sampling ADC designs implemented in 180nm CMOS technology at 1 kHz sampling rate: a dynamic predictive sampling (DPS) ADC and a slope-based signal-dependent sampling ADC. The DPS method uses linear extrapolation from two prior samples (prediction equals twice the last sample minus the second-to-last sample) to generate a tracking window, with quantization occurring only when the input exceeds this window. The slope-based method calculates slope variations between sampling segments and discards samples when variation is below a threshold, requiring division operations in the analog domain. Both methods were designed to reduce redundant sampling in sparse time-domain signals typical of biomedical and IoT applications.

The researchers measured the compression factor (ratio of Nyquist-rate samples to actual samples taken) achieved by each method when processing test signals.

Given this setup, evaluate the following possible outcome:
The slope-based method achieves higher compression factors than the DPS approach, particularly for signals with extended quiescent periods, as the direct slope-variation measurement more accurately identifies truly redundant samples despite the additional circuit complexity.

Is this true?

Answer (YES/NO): NO